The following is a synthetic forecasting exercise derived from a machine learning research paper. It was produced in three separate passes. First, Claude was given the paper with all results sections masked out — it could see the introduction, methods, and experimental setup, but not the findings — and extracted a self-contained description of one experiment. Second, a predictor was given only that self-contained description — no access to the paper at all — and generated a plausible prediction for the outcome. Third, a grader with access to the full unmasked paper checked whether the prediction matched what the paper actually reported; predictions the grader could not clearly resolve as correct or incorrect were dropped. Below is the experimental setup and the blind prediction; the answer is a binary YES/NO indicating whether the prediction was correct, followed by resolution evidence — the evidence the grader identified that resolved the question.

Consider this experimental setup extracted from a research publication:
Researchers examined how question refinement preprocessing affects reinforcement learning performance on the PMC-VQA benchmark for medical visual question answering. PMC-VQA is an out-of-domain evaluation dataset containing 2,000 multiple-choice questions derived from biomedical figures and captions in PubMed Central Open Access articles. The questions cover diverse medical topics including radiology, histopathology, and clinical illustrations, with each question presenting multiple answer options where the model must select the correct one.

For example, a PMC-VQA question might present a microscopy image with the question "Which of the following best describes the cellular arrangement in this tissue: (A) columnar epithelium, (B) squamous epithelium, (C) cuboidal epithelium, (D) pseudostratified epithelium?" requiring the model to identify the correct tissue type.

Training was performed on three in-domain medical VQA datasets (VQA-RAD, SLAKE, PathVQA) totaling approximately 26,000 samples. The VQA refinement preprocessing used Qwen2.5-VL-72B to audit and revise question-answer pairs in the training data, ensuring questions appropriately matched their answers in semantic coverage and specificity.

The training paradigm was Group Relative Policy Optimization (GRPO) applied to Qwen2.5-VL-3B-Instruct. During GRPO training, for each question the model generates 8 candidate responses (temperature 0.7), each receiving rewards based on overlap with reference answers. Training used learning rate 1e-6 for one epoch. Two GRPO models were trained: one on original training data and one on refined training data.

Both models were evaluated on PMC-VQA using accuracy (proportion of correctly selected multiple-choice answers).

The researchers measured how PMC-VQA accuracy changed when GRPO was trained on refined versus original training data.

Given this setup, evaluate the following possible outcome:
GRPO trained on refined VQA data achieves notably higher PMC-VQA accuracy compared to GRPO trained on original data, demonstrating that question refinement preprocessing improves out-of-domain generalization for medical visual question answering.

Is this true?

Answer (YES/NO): YES